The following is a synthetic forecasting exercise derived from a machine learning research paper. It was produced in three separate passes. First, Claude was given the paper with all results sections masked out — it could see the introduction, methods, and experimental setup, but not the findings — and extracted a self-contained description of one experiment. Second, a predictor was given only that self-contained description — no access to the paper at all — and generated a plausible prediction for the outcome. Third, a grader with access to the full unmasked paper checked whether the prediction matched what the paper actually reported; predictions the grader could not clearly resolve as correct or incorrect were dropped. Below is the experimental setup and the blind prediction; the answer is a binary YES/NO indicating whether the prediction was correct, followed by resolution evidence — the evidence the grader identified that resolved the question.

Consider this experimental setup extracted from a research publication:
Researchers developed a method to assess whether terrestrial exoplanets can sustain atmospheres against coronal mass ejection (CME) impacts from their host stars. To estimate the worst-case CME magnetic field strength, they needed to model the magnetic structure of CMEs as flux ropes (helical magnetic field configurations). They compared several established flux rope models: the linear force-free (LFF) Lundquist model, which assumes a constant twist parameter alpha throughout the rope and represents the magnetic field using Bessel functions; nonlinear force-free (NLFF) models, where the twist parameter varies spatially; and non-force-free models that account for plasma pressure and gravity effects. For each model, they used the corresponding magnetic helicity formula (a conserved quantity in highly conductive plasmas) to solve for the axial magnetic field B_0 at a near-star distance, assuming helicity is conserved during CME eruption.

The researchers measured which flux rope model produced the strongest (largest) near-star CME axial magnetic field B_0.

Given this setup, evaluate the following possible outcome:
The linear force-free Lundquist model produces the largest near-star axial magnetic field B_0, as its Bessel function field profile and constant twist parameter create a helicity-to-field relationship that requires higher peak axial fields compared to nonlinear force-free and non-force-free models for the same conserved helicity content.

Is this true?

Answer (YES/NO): YES